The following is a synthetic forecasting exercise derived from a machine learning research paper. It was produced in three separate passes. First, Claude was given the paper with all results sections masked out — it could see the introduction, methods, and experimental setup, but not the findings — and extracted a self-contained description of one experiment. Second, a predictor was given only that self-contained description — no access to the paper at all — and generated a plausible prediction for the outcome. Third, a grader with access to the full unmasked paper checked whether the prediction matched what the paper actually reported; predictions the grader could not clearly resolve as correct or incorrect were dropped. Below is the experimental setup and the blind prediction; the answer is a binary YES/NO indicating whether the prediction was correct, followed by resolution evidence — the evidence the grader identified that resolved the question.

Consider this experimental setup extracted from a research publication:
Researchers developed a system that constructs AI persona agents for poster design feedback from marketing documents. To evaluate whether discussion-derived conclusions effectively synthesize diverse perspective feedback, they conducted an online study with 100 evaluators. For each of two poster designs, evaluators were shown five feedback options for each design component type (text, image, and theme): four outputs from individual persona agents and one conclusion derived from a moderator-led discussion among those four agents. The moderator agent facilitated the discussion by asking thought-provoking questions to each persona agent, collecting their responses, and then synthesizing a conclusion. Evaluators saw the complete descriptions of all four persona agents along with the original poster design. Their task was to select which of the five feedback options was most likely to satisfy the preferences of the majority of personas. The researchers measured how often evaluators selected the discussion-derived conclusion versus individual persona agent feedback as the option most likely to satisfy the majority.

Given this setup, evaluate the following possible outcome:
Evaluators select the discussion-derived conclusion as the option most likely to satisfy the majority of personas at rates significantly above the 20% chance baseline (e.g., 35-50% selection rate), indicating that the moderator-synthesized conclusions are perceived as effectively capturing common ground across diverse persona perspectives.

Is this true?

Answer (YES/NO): YES